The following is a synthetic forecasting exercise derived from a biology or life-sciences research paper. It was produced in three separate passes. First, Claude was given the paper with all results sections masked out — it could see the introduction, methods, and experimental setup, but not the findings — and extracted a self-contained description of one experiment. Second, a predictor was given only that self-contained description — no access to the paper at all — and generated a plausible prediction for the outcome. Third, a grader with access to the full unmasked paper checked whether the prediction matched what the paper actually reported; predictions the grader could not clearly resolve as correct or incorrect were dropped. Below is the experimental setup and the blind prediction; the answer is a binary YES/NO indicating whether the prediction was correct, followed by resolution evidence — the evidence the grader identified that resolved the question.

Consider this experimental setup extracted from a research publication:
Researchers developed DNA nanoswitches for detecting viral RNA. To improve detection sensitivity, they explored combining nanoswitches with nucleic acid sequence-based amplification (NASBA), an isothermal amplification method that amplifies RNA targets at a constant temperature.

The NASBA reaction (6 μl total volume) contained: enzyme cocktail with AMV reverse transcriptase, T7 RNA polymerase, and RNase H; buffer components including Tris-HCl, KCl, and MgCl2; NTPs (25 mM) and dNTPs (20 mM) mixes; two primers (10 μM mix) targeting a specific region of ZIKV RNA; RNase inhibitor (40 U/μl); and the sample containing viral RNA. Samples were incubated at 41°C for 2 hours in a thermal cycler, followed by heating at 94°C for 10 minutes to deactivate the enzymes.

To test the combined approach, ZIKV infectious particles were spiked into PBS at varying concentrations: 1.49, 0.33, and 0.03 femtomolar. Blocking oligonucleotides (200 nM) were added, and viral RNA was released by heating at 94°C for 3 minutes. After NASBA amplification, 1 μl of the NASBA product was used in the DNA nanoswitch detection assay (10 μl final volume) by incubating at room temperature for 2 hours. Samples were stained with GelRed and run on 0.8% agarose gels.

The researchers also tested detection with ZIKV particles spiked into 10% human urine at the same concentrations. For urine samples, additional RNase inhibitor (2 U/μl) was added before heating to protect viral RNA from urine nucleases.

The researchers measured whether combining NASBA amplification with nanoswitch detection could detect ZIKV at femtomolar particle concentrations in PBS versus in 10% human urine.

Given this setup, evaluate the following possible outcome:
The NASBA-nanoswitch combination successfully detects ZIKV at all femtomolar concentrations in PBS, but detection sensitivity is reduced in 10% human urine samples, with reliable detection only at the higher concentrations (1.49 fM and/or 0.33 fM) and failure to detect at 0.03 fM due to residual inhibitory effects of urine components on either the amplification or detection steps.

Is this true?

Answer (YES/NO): NO